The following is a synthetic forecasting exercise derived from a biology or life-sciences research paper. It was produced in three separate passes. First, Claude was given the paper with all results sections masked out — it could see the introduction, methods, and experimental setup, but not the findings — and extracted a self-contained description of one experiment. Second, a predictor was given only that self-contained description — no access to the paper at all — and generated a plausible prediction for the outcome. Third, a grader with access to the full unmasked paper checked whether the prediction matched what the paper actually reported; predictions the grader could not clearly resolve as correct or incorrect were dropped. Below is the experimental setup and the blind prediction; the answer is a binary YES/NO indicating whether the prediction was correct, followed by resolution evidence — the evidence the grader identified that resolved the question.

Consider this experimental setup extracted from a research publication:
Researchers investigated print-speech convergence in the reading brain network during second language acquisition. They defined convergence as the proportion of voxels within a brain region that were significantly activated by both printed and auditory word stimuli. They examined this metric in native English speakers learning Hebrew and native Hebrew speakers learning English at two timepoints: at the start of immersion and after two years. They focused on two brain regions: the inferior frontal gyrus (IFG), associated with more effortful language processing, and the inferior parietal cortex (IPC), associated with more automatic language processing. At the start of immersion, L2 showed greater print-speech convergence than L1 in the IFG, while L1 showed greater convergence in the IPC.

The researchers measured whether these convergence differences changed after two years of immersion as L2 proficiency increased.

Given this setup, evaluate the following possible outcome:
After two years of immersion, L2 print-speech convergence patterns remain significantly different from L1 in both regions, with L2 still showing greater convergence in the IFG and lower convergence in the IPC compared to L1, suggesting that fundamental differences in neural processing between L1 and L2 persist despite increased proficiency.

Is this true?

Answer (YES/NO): YES